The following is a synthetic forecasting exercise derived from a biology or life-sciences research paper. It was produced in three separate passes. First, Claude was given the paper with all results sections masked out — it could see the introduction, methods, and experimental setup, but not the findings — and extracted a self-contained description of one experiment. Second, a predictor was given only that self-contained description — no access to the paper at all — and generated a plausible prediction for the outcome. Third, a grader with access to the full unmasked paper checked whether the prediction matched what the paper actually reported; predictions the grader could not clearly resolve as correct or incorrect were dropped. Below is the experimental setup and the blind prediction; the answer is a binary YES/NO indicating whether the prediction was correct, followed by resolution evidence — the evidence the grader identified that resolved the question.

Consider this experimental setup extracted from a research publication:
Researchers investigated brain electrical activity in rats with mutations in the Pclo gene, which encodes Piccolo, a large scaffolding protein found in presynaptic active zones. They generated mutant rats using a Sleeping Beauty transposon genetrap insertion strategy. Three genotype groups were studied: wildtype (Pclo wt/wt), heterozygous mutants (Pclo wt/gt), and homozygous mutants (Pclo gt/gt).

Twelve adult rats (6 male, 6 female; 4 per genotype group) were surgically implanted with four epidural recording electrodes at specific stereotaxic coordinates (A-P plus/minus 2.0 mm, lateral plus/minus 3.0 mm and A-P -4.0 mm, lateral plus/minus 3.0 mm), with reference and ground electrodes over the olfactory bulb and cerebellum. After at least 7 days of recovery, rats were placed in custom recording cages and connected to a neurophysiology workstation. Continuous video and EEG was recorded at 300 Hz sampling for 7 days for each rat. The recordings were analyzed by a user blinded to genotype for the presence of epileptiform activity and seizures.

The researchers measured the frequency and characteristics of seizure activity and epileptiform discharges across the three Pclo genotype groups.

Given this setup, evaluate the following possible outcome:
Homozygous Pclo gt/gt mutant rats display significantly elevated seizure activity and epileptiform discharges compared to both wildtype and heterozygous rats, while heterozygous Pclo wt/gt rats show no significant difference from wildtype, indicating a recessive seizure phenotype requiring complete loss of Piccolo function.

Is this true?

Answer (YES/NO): NO